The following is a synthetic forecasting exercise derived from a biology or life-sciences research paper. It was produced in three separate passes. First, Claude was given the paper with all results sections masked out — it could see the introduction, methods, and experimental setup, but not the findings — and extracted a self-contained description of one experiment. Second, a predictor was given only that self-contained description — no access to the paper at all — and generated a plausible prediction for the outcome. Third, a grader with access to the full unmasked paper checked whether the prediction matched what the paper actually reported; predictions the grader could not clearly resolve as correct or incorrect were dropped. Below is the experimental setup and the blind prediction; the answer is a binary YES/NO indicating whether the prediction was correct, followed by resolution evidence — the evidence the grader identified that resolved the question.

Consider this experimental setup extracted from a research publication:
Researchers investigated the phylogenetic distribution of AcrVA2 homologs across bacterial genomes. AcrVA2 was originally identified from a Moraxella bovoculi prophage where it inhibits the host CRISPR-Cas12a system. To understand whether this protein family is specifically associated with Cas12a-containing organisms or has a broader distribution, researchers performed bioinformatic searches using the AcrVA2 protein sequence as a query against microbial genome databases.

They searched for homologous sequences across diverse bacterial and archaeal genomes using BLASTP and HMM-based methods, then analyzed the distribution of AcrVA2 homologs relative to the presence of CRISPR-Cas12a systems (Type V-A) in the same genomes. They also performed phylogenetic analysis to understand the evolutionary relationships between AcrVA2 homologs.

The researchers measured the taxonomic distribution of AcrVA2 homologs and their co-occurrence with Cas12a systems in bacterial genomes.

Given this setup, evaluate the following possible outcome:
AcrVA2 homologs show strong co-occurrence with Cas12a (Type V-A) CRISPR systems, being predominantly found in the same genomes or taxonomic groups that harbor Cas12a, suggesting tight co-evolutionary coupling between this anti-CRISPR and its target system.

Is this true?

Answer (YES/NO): NO